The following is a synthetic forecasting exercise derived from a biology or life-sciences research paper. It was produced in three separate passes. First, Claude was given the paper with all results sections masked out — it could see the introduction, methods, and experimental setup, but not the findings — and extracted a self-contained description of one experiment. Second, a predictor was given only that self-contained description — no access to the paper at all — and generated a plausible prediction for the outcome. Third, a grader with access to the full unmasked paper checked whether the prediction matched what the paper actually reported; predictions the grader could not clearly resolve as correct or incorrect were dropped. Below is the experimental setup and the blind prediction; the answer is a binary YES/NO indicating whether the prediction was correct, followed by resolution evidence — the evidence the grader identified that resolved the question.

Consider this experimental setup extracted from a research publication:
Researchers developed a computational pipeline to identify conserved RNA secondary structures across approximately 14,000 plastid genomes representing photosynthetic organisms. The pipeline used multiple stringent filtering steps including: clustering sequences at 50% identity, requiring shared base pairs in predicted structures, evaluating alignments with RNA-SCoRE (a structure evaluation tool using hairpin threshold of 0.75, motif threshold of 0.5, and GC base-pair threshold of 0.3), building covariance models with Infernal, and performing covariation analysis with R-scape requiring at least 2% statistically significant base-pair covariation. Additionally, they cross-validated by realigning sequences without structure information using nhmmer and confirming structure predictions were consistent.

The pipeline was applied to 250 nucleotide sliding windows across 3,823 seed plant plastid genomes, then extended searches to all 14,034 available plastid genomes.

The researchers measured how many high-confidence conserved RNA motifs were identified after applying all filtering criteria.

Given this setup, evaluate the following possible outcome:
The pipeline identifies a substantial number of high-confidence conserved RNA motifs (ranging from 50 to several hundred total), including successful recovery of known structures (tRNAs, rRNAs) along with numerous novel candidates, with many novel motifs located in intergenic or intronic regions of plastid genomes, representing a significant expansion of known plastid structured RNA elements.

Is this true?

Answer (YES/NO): NO